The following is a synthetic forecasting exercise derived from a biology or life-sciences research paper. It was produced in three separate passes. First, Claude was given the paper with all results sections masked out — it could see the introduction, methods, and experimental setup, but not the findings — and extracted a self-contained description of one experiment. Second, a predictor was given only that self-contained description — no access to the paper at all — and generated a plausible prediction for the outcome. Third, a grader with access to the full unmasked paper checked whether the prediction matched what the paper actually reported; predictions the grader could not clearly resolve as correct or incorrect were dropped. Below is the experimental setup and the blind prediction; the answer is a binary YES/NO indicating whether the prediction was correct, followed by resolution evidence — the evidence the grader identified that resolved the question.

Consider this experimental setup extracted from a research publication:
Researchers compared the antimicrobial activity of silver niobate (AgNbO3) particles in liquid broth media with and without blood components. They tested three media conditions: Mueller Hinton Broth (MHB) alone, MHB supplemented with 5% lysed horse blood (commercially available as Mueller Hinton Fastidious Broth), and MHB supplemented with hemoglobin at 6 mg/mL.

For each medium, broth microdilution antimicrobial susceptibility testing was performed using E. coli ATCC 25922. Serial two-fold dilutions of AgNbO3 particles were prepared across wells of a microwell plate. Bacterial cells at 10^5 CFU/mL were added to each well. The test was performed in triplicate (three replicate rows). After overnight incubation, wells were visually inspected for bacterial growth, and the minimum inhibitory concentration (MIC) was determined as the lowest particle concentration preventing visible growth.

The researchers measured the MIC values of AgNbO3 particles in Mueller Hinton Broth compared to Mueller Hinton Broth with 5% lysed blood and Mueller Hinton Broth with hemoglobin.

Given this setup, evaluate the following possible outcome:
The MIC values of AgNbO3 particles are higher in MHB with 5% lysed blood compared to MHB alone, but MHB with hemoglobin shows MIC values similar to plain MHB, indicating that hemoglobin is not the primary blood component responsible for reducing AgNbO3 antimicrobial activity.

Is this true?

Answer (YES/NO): NO